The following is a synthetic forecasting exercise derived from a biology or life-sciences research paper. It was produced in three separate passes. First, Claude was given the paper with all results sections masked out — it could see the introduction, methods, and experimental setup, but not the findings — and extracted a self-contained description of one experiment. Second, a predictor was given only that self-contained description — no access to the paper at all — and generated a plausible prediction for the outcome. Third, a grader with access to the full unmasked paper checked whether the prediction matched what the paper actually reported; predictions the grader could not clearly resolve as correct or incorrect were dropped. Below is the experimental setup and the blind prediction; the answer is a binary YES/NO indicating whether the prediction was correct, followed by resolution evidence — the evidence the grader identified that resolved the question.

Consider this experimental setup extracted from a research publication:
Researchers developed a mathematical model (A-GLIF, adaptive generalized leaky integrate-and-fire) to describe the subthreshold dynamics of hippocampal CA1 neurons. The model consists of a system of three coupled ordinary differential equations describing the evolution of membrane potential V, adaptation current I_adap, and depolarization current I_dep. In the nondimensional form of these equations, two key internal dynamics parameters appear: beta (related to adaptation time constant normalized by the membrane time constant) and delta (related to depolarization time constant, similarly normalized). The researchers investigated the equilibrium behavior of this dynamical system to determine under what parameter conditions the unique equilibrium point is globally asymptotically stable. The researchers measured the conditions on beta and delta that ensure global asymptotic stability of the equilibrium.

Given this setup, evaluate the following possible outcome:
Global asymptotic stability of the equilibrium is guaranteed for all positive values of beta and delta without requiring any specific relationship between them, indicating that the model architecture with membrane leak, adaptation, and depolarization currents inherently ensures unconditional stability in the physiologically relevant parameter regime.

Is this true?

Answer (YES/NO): NO